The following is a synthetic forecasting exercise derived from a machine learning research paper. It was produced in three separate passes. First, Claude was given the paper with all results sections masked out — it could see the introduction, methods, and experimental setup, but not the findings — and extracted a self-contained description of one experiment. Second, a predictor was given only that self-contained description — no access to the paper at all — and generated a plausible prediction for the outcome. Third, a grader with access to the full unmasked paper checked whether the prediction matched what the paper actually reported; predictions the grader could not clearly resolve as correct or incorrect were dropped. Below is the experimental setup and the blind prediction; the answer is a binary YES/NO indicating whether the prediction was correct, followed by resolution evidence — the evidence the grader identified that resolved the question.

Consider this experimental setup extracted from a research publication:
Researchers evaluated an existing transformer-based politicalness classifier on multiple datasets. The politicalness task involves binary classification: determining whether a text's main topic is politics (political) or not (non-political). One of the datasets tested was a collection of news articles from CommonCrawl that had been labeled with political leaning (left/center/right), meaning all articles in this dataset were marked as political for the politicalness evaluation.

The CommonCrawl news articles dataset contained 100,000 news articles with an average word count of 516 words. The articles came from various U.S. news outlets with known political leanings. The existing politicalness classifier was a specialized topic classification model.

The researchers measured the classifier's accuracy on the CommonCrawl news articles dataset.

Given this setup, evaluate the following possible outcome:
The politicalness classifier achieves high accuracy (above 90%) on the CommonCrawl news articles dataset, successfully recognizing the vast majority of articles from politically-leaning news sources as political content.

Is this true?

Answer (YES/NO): NO